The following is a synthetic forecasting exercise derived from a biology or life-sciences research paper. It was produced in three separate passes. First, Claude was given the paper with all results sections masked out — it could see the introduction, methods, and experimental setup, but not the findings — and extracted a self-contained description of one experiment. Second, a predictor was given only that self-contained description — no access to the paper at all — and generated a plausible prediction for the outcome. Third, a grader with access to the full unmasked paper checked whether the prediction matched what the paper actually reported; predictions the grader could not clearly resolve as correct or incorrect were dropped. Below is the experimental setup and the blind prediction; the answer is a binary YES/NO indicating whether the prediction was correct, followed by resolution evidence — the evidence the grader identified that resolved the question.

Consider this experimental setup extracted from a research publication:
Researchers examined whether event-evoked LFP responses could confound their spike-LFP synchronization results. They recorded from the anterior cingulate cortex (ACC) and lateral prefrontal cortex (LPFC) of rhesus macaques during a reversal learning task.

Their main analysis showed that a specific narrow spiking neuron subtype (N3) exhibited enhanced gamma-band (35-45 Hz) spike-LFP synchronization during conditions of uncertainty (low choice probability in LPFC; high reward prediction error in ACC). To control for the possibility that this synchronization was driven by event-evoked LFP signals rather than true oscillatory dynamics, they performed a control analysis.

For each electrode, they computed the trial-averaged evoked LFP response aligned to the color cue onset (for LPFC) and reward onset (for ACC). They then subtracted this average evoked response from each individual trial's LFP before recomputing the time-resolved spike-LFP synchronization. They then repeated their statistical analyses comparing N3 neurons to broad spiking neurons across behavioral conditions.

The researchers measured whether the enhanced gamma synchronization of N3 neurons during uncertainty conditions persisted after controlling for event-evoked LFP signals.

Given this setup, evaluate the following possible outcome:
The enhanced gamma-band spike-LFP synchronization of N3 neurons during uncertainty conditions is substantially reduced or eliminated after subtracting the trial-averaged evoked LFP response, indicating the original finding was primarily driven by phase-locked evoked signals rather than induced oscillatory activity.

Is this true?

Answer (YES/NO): NO